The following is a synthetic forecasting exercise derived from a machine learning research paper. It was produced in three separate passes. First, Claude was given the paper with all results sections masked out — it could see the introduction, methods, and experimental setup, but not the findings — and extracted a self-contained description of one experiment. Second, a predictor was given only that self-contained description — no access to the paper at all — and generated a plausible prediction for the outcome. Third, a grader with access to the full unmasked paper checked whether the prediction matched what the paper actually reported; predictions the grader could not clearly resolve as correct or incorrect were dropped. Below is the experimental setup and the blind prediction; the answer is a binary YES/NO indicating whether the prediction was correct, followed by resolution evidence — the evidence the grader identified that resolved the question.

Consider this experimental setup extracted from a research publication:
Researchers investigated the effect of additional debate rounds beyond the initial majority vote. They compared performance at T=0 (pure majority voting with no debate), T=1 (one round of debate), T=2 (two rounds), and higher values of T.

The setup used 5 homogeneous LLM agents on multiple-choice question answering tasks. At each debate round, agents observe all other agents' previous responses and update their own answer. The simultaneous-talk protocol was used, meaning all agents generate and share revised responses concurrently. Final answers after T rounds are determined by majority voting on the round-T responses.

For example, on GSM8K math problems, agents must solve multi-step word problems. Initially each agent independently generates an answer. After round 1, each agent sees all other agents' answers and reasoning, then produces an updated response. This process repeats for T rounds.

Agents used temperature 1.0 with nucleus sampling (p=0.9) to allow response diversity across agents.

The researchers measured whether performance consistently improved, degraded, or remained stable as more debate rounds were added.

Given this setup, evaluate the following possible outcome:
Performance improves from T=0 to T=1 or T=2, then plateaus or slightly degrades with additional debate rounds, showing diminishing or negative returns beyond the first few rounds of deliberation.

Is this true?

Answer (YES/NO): NO